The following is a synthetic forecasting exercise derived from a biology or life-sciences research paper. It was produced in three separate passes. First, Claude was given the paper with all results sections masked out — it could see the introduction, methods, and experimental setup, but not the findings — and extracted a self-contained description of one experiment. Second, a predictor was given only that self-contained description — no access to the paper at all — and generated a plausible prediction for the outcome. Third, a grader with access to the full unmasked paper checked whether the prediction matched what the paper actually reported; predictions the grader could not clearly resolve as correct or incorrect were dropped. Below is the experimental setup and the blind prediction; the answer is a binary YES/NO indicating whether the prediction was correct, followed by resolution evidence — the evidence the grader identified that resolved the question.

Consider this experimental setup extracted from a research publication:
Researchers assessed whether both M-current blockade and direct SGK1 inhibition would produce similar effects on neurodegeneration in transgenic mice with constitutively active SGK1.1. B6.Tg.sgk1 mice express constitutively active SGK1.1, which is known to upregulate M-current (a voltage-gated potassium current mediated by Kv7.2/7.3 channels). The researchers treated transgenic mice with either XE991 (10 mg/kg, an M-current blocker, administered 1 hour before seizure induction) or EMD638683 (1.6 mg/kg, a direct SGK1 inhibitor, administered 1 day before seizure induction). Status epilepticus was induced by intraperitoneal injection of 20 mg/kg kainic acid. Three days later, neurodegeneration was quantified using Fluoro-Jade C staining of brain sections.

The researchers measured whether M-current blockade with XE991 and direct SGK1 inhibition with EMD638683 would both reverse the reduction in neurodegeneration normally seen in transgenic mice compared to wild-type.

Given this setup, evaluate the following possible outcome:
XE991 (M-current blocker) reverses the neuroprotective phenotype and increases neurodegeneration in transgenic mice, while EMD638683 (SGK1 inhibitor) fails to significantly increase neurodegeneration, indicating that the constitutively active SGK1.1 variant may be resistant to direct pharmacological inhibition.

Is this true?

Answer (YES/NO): NO